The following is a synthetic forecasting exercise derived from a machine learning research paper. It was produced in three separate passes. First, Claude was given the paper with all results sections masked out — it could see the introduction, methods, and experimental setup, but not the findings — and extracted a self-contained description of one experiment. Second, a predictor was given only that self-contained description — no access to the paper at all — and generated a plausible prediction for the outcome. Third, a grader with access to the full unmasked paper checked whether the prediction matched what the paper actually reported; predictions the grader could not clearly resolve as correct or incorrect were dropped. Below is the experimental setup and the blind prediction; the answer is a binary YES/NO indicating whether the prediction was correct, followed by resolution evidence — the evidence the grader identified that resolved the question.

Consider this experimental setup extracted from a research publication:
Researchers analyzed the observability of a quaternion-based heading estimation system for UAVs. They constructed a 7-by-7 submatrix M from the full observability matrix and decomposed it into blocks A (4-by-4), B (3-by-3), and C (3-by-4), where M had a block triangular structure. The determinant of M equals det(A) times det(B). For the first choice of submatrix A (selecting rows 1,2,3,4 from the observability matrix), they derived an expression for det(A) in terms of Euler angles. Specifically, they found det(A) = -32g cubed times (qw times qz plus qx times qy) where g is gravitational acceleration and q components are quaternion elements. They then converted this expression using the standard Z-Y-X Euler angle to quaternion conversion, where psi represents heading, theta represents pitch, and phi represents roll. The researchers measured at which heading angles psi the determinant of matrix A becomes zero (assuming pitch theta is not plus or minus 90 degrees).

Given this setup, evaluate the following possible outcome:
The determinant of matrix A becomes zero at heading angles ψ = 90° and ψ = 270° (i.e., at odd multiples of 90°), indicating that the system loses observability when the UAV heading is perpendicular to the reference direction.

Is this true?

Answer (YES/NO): NO